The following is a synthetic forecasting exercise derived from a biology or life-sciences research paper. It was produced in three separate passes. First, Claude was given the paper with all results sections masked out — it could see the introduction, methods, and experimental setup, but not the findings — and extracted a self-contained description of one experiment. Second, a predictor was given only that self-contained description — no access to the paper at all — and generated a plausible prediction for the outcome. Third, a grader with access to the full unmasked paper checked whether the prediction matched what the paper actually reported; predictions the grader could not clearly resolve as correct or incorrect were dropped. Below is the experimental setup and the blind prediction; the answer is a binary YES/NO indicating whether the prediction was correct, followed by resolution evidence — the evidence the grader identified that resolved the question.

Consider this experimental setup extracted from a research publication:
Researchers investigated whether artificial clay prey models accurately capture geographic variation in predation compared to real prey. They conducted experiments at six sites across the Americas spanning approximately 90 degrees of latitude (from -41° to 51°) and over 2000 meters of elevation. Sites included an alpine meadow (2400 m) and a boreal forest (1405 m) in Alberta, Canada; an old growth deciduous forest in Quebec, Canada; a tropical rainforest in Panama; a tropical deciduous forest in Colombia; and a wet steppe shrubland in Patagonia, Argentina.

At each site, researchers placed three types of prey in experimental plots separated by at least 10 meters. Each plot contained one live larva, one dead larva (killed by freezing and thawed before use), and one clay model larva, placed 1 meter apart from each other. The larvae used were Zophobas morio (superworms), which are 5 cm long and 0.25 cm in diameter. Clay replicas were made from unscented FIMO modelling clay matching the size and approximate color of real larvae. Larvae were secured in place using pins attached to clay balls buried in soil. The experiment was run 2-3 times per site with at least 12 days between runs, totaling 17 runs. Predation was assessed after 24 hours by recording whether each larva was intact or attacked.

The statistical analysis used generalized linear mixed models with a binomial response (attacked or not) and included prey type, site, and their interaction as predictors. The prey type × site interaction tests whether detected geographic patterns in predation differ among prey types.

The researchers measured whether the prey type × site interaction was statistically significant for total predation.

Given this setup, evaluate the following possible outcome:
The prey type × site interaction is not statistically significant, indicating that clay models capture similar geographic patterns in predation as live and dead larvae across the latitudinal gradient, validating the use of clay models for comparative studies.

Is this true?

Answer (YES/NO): NO